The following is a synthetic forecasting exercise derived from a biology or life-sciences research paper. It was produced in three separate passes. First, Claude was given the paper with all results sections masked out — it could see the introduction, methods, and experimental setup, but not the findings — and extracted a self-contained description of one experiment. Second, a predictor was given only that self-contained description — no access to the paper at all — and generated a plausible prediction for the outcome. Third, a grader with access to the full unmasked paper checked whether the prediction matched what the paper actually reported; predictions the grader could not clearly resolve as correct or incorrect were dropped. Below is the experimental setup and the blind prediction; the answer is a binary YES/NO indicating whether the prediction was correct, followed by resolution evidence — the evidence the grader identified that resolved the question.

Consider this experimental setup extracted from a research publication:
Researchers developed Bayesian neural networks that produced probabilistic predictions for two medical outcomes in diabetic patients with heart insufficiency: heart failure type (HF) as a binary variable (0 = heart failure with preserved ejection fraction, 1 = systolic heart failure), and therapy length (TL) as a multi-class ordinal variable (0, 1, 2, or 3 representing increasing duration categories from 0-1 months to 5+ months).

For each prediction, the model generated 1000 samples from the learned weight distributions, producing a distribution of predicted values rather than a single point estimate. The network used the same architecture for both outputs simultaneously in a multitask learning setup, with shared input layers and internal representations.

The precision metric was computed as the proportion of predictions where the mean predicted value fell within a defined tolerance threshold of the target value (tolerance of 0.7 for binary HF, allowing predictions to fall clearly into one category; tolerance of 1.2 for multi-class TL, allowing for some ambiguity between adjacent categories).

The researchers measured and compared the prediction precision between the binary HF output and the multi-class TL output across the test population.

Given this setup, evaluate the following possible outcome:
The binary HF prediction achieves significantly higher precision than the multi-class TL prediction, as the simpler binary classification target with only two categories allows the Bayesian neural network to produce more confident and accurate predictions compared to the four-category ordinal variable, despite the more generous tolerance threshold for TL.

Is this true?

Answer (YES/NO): NO